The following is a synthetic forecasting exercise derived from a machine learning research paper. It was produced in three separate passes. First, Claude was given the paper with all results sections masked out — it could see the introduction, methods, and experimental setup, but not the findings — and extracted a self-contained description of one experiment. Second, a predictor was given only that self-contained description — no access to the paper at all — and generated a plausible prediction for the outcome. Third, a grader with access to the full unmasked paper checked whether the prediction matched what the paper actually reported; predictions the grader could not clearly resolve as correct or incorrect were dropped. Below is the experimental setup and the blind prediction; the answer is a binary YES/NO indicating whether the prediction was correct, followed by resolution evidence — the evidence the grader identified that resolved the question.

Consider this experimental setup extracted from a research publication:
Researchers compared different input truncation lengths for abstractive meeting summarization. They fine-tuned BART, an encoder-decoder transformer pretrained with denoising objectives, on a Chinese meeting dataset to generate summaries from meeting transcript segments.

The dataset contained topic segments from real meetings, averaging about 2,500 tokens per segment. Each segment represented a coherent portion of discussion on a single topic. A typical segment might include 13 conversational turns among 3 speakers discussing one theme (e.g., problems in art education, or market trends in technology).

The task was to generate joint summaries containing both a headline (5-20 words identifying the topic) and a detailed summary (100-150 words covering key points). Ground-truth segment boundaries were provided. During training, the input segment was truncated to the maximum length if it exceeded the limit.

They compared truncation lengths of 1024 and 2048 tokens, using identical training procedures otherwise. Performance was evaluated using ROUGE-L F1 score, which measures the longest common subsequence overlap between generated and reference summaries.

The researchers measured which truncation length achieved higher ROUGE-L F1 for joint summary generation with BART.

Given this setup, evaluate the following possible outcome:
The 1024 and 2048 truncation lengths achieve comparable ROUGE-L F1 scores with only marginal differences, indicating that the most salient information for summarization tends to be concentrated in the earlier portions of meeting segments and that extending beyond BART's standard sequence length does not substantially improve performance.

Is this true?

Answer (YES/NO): YES